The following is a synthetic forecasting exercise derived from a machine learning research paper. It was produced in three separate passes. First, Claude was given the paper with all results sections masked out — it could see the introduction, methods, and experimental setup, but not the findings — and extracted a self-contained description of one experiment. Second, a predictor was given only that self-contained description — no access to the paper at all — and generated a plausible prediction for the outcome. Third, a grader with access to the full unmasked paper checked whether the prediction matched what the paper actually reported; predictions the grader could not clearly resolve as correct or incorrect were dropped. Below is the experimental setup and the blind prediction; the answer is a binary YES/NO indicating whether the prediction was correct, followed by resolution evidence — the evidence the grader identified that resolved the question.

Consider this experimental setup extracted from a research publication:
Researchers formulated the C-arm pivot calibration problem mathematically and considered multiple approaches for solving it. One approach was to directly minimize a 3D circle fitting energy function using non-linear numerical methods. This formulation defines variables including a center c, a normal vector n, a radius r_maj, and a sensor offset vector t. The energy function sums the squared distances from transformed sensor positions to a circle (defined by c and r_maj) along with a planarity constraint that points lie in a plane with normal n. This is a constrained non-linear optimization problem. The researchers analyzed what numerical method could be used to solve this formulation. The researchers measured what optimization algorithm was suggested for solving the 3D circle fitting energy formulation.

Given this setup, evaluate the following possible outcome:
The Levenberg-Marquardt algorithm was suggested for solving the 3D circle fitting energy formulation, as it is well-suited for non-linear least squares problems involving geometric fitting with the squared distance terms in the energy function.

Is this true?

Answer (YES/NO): YES